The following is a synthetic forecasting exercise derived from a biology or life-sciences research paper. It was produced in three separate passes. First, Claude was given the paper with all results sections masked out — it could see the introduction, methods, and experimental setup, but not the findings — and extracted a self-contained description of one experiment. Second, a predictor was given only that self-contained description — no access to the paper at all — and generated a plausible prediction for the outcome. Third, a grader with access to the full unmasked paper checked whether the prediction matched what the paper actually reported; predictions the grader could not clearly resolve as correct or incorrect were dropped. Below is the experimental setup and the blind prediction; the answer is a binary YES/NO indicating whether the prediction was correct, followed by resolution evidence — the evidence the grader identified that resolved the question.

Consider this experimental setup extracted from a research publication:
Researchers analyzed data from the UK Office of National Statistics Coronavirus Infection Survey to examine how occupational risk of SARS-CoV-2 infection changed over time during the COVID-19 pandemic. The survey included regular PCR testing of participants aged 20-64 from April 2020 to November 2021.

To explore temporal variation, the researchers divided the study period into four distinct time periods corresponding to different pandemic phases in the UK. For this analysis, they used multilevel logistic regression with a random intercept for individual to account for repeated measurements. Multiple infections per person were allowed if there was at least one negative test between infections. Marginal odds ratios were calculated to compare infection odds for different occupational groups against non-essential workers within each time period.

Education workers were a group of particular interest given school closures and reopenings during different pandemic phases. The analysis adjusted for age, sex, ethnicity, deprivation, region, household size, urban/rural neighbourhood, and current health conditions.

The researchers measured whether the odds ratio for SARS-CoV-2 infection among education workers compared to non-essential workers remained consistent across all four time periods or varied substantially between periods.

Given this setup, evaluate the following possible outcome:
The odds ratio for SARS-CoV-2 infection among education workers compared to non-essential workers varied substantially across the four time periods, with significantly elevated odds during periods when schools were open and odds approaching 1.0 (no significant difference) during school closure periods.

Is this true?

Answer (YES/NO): YES